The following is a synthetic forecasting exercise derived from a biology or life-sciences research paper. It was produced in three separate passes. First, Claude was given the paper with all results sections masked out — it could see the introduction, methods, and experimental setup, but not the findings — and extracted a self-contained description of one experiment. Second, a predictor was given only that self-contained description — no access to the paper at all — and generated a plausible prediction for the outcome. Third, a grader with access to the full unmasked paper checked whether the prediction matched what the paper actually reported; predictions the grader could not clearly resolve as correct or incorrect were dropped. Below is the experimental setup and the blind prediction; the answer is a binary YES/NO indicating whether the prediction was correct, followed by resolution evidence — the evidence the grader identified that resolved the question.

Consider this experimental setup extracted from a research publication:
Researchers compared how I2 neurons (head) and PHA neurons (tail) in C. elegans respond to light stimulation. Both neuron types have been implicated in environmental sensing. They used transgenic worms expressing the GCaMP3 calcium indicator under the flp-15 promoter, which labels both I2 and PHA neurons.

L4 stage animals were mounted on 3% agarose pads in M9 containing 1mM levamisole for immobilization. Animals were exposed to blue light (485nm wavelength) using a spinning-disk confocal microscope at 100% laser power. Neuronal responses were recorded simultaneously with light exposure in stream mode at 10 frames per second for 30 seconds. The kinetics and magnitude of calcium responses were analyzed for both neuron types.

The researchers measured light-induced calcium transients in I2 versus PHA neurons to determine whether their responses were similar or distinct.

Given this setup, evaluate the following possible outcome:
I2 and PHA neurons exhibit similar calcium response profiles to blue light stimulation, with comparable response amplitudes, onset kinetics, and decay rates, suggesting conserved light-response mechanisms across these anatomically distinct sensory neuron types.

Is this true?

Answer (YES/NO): NO